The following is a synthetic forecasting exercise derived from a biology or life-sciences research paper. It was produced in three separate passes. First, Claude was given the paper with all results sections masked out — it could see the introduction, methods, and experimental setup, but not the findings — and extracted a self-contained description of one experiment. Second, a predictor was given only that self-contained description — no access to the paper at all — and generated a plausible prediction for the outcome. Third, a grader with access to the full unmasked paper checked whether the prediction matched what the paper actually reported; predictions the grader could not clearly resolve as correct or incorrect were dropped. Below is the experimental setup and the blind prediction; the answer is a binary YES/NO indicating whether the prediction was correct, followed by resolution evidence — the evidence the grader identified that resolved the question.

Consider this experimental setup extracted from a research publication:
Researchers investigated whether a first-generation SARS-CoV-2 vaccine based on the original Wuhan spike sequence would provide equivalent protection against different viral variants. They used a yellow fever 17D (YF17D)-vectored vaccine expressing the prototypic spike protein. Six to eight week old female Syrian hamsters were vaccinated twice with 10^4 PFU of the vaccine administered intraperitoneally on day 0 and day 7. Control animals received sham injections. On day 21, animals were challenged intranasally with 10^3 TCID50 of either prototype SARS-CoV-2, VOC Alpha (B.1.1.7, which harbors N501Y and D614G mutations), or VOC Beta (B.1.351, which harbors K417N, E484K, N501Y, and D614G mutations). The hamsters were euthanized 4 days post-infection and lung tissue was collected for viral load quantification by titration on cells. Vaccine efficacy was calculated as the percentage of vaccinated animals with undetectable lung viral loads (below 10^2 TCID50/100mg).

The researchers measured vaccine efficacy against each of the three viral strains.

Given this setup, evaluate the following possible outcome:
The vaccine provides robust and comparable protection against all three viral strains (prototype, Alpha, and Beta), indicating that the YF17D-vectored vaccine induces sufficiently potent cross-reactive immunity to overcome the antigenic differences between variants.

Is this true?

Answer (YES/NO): NO